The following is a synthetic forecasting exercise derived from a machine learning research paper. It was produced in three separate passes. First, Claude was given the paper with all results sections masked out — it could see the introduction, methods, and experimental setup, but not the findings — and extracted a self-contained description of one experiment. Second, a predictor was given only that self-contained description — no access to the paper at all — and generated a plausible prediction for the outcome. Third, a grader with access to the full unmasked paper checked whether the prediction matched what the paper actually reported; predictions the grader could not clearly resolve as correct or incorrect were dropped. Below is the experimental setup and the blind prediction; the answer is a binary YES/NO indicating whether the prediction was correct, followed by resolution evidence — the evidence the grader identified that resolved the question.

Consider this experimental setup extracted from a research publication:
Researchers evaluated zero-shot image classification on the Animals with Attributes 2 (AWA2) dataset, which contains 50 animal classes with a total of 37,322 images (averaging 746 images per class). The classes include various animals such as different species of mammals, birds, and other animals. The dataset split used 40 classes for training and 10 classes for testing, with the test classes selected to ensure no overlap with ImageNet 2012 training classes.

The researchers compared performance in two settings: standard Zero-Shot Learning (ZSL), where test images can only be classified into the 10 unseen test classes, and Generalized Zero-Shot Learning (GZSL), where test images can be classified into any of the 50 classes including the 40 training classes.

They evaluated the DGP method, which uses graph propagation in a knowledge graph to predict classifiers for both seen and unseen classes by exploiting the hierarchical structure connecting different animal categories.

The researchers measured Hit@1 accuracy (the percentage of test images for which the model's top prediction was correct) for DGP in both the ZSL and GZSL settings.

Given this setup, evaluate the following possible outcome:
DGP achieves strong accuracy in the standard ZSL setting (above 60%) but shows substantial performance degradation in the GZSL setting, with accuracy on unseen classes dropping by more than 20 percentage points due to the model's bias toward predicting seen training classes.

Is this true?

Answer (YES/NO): YES